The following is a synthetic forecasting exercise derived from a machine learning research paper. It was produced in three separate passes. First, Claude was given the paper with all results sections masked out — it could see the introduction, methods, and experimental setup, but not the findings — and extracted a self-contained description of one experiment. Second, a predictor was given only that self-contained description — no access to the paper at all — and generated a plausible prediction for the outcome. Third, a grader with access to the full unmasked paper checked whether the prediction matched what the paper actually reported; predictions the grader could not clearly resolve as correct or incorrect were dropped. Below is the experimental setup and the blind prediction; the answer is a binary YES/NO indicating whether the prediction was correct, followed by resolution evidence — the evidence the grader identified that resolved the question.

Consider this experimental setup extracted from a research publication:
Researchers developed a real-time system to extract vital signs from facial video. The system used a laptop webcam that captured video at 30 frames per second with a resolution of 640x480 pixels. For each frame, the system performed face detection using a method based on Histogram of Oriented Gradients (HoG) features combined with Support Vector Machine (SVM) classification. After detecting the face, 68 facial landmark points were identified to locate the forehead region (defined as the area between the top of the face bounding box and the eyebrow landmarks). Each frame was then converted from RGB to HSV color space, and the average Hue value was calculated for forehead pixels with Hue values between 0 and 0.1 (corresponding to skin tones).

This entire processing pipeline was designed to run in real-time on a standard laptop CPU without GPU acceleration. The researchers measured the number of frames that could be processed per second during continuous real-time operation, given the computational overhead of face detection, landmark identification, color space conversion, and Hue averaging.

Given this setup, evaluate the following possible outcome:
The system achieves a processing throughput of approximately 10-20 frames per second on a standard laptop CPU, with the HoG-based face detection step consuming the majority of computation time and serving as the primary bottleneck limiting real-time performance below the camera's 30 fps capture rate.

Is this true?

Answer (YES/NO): NO